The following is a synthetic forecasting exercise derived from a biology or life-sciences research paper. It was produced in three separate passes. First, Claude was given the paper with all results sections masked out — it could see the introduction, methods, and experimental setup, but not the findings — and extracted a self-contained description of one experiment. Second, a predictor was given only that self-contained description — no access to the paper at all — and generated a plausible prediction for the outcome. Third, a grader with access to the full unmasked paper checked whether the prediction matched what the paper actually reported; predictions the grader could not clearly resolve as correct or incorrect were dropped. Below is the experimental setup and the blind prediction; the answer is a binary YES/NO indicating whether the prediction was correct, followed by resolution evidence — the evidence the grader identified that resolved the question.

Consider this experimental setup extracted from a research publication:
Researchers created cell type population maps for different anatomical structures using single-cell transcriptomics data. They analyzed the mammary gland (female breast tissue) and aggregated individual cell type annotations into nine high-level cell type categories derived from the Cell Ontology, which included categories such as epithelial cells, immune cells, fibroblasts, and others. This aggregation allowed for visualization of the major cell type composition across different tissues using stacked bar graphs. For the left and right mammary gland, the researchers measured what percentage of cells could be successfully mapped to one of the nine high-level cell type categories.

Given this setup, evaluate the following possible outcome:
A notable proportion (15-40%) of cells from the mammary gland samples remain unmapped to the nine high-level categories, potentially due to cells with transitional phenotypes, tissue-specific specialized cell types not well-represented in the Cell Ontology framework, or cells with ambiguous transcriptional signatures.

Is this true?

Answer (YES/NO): NO